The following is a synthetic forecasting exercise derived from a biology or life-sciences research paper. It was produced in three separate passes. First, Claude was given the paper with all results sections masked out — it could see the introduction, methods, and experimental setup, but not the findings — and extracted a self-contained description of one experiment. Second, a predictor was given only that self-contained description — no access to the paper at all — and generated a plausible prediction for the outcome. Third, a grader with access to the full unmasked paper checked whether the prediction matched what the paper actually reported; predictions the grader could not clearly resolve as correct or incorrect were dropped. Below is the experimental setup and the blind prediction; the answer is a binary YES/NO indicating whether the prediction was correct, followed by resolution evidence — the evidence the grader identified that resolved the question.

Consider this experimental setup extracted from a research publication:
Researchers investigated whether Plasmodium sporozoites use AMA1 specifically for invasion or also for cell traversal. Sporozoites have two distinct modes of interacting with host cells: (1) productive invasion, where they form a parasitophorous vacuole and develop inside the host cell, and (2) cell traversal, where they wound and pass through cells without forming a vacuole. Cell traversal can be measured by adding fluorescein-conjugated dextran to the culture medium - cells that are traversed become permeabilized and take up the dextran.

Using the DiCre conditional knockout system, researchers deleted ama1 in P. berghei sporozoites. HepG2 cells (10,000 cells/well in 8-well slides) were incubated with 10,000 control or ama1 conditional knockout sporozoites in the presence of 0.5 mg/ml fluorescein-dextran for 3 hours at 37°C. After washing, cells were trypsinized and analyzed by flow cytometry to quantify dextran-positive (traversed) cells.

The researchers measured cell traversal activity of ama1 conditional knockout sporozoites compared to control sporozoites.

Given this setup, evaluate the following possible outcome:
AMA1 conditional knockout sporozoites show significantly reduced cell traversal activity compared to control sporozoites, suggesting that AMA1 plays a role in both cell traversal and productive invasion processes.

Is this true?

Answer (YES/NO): NO